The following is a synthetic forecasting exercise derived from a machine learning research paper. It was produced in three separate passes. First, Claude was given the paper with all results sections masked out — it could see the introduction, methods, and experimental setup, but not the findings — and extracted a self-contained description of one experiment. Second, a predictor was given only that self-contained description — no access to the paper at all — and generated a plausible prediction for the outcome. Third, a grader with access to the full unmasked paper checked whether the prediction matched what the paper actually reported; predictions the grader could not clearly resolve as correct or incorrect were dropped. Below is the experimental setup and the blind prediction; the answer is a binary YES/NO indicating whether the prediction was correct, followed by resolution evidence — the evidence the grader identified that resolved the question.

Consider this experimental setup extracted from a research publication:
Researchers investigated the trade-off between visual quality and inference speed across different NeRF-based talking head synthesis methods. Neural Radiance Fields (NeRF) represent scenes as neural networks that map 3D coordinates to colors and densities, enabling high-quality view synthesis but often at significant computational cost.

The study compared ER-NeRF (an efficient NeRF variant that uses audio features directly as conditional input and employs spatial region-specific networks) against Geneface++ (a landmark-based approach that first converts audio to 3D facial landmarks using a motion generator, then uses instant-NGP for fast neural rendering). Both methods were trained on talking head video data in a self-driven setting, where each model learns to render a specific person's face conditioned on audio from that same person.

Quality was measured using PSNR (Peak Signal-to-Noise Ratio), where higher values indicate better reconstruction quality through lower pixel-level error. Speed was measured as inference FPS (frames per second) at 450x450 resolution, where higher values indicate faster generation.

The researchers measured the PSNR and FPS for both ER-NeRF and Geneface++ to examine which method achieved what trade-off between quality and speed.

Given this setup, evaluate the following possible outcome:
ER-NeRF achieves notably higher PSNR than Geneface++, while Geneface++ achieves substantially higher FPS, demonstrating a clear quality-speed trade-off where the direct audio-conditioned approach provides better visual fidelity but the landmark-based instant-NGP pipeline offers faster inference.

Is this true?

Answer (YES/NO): NO